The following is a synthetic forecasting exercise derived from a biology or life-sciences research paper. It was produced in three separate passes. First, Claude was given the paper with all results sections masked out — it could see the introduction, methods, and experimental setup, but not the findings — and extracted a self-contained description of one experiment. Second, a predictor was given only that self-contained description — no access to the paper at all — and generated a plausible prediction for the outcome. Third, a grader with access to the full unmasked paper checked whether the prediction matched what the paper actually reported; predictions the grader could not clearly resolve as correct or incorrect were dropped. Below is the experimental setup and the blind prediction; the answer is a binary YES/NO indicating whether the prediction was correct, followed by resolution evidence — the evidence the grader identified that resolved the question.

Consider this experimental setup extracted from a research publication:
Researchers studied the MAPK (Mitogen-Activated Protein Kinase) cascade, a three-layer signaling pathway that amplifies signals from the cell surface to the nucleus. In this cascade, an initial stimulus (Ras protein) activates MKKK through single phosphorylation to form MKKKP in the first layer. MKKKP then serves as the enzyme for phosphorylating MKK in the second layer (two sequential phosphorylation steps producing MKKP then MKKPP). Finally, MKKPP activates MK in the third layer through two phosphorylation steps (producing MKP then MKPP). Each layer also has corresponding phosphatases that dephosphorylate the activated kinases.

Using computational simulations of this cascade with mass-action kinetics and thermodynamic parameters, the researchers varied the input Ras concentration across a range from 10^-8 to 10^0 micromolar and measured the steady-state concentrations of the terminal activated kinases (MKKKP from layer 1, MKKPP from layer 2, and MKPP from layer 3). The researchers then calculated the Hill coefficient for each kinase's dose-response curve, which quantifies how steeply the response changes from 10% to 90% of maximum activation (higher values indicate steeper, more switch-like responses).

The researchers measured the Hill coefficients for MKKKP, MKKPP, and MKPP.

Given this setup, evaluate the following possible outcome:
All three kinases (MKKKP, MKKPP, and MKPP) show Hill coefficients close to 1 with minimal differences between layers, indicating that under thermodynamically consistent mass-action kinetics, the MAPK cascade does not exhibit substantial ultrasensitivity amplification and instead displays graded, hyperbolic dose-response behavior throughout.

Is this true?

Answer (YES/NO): NO